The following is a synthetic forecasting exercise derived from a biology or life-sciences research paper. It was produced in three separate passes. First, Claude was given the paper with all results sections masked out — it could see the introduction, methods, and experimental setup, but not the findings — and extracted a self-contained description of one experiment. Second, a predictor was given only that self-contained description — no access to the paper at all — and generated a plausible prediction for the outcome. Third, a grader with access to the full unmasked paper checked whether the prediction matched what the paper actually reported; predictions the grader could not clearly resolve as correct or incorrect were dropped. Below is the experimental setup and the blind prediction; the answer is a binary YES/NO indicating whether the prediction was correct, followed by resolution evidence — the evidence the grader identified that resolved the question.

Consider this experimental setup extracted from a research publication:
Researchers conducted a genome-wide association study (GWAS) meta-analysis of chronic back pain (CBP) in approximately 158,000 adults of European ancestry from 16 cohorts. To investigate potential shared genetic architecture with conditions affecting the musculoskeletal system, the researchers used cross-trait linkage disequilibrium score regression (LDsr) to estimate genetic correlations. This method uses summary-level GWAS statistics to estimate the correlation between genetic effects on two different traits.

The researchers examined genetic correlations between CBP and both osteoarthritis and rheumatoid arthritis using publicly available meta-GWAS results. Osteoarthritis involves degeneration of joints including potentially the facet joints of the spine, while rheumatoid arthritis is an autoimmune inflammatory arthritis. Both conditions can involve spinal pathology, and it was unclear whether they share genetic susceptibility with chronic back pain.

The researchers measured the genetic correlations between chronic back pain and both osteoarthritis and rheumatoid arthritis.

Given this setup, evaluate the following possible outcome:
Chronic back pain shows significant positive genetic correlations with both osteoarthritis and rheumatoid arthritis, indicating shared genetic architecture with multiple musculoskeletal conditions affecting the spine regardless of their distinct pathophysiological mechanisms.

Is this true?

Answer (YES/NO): NO